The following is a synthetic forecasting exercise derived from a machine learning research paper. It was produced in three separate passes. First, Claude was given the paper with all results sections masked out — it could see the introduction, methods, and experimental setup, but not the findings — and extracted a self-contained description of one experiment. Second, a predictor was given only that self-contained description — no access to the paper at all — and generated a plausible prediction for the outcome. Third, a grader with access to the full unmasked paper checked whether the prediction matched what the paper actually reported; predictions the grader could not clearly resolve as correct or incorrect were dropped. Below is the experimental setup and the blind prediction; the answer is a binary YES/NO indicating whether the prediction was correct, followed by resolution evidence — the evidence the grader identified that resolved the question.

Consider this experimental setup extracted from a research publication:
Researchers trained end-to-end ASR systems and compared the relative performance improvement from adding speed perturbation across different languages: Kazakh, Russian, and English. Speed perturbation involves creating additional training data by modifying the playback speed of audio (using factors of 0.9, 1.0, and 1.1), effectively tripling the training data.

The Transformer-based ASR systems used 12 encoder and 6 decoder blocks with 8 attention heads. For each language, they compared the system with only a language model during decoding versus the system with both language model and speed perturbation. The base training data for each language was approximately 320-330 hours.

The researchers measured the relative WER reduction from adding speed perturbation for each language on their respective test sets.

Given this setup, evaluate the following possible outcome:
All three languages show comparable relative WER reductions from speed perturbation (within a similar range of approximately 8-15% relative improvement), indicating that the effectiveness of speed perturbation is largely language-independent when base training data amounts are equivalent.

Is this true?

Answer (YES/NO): NO